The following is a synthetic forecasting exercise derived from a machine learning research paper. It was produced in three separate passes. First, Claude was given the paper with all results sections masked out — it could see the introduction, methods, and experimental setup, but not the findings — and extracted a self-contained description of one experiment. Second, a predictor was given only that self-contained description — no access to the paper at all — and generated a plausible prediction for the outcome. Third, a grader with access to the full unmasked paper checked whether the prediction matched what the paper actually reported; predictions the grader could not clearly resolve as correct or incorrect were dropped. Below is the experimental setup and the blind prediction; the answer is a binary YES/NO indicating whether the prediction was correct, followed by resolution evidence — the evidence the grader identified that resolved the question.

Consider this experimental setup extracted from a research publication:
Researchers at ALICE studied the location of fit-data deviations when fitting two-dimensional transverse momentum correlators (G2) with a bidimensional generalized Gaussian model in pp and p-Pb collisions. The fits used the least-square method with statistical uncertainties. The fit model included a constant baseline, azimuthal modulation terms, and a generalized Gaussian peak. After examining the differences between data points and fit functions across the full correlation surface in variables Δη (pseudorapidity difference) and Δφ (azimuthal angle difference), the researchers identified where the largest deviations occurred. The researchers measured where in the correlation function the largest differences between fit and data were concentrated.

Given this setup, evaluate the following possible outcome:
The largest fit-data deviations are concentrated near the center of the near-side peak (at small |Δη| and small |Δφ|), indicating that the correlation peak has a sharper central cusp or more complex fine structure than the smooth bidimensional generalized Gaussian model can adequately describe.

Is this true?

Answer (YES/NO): NO